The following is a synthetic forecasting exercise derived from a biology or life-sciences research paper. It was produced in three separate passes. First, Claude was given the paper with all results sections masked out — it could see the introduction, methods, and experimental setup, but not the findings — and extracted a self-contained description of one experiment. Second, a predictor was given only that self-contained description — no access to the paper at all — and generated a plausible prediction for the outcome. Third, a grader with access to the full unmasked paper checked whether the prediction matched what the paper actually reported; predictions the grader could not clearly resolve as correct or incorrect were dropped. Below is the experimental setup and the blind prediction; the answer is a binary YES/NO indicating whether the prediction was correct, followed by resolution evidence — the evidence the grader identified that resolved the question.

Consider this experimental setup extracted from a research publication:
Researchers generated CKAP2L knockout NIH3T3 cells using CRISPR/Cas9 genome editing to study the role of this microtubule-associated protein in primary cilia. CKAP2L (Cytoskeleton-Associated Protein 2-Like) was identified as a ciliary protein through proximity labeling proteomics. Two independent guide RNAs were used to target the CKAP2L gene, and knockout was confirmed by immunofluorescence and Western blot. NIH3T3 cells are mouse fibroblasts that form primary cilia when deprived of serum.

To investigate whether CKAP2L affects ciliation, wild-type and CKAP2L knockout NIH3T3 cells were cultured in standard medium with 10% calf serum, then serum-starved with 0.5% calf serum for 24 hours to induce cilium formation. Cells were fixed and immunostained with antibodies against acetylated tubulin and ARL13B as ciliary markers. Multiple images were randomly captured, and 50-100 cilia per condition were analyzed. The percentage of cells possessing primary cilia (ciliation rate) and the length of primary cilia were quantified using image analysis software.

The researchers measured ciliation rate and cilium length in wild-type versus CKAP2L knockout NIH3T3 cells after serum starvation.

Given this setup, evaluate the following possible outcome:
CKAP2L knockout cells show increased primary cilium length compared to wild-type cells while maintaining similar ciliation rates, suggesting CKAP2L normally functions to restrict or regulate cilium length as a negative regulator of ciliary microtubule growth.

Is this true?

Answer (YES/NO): NO